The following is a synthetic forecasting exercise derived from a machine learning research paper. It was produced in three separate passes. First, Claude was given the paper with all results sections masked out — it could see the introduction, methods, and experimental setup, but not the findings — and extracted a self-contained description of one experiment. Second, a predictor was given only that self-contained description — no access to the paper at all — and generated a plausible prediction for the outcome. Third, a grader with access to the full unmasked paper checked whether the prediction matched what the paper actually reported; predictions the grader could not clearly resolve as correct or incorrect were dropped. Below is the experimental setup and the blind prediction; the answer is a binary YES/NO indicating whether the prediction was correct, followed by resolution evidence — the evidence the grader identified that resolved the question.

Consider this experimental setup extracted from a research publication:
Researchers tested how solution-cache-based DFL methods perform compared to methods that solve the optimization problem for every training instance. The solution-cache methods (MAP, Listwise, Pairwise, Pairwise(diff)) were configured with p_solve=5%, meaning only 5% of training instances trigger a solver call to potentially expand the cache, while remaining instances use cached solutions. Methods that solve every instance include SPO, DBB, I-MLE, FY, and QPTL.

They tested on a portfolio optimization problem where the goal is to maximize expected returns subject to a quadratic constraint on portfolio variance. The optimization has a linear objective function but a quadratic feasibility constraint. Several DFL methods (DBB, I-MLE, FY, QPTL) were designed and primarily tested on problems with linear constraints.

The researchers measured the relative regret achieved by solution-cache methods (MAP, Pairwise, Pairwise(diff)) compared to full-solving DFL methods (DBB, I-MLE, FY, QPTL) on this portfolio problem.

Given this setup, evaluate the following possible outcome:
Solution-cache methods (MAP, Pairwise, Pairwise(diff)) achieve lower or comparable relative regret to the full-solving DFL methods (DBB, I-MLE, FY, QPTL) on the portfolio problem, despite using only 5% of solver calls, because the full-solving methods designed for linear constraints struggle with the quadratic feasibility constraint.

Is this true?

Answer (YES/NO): YES